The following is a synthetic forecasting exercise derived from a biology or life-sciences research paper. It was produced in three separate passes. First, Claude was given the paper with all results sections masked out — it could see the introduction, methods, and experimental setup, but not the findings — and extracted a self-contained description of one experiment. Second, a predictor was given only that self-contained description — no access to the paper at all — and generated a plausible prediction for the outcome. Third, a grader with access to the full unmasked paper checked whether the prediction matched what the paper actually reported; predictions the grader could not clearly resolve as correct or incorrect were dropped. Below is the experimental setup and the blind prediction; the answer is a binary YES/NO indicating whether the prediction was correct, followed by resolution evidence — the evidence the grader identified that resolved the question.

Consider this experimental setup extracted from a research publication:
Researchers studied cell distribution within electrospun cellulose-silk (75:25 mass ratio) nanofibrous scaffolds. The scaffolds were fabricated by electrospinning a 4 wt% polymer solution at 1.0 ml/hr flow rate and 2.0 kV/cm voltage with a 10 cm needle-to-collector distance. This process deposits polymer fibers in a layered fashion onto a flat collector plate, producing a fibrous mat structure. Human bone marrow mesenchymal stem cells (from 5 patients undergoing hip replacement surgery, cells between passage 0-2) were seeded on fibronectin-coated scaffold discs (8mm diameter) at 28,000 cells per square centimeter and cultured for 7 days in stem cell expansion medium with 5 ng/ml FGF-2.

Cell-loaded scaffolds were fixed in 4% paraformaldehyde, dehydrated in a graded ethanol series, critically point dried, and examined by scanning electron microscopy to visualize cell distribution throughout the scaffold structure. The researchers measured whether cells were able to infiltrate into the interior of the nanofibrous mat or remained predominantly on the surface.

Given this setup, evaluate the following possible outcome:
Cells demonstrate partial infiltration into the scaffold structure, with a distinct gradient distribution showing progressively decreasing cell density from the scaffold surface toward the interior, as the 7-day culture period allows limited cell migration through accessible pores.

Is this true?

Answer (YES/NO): NO